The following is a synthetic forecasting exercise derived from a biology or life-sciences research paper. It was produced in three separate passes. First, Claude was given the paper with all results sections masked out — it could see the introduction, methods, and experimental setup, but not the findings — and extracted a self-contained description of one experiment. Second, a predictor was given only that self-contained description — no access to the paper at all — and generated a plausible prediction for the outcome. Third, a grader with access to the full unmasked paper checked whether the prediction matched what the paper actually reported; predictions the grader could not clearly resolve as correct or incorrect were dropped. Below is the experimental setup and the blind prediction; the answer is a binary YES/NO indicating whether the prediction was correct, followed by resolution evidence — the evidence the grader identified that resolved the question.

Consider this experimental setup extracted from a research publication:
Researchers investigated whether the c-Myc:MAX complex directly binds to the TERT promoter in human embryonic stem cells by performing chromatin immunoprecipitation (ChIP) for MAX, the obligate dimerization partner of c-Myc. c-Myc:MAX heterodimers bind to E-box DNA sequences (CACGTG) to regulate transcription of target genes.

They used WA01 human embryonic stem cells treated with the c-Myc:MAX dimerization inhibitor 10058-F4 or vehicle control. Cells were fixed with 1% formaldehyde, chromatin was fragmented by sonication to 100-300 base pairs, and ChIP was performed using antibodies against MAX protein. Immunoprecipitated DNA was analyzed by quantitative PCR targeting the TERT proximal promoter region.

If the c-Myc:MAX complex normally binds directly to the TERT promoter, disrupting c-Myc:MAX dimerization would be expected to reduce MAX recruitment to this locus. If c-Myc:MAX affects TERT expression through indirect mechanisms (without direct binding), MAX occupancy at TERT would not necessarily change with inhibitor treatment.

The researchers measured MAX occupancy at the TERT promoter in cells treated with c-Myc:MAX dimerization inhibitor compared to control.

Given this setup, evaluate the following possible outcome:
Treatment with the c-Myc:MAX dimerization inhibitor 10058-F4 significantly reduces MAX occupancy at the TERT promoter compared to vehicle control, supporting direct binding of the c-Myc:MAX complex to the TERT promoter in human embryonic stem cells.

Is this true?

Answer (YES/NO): YES